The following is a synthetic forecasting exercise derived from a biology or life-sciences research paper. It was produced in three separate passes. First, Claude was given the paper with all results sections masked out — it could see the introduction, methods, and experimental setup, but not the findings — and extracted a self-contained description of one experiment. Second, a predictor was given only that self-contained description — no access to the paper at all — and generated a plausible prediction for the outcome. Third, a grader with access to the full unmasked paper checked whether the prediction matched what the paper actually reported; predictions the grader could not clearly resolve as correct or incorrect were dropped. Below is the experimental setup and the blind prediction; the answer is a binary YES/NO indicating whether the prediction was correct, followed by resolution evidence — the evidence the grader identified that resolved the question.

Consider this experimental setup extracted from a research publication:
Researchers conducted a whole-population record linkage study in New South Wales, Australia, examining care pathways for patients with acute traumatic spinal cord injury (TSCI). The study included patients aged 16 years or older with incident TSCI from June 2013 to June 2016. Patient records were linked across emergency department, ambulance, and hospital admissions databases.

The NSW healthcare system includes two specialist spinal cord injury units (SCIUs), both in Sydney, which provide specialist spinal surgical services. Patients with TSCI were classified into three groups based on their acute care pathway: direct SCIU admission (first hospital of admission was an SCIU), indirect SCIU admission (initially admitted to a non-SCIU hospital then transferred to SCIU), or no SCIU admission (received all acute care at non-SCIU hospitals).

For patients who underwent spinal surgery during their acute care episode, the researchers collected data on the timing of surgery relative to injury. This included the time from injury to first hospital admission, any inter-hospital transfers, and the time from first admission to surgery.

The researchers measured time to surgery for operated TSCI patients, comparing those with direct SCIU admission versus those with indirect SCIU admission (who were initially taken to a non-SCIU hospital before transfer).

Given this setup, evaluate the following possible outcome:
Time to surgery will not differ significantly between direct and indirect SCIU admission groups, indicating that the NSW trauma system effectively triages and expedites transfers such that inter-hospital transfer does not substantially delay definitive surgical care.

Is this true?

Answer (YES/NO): NO